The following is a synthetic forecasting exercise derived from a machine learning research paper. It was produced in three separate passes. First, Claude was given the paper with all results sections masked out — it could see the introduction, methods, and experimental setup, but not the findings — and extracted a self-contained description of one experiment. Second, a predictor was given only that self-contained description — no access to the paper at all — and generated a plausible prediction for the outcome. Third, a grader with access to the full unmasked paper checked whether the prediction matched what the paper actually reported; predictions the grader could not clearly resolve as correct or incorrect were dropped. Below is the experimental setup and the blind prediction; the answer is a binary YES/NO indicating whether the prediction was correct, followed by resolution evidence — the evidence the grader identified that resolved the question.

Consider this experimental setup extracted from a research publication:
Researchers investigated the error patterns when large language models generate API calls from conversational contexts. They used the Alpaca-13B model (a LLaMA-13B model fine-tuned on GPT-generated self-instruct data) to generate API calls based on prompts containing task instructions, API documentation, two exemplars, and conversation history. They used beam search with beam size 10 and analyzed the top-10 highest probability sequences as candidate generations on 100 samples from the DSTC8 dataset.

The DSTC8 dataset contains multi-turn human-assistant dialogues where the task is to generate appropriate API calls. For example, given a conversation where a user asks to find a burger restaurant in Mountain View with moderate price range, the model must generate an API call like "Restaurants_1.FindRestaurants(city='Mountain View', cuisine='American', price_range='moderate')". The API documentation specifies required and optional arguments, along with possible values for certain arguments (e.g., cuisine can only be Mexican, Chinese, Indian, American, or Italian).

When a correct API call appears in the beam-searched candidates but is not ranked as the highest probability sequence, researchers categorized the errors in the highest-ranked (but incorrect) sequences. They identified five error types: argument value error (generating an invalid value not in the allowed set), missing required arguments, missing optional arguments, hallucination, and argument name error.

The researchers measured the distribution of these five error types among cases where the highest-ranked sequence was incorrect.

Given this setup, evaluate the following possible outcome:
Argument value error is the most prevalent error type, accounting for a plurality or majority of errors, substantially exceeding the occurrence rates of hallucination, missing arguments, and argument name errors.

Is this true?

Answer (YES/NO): NO